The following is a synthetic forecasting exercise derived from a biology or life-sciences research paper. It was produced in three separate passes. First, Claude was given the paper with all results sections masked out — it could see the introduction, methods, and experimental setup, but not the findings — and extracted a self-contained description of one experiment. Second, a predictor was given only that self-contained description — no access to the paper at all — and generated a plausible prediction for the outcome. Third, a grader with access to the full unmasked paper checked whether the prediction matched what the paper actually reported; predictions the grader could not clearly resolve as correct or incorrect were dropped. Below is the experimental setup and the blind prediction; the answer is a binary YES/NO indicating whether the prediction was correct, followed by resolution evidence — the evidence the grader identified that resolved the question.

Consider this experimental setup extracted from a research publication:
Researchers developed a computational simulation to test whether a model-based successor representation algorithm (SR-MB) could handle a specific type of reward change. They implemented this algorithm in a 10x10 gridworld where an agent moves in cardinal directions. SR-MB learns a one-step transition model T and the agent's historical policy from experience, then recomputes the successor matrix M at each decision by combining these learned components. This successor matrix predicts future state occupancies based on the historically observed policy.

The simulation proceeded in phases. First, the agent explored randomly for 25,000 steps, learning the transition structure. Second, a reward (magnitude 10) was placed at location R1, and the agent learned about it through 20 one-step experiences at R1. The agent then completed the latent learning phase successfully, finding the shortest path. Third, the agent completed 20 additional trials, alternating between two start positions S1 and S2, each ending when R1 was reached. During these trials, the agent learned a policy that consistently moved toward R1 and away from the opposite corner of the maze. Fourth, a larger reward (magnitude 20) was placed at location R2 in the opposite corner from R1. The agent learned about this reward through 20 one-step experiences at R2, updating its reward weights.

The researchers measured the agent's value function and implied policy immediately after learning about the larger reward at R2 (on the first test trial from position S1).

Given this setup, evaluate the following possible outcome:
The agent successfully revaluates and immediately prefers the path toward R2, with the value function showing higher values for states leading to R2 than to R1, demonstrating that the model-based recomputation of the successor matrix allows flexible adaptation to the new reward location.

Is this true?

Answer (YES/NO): NO